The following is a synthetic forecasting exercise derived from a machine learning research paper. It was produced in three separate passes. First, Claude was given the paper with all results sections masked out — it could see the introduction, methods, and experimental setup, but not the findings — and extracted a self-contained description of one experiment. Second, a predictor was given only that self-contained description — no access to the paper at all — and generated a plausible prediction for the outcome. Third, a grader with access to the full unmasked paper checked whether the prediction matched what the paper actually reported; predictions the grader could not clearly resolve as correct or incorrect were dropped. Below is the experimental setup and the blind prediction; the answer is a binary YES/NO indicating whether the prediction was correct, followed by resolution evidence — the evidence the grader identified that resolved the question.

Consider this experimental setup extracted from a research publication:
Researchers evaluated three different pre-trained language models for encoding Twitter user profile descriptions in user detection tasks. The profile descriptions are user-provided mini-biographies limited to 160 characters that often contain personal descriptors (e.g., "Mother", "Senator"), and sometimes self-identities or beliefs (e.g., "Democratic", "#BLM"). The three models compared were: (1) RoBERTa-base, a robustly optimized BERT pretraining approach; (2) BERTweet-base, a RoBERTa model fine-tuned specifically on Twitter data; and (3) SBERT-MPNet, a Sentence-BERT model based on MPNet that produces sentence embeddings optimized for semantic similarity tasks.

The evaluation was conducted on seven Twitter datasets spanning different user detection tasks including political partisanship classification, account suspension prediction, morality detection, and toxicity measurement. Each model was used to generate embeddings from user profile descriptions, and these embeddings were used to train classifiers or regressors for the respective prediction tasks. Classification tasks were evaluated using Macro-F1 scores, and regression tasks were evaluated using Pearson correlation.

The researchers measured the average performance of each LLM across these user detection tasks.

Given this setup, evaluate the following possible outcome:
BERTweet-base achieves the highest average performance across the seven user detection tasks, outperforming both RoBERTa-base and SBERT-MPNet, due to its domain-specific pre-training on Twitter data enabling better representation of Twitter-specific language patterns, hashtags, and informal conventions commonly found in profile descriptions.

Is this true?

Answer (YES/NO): NO